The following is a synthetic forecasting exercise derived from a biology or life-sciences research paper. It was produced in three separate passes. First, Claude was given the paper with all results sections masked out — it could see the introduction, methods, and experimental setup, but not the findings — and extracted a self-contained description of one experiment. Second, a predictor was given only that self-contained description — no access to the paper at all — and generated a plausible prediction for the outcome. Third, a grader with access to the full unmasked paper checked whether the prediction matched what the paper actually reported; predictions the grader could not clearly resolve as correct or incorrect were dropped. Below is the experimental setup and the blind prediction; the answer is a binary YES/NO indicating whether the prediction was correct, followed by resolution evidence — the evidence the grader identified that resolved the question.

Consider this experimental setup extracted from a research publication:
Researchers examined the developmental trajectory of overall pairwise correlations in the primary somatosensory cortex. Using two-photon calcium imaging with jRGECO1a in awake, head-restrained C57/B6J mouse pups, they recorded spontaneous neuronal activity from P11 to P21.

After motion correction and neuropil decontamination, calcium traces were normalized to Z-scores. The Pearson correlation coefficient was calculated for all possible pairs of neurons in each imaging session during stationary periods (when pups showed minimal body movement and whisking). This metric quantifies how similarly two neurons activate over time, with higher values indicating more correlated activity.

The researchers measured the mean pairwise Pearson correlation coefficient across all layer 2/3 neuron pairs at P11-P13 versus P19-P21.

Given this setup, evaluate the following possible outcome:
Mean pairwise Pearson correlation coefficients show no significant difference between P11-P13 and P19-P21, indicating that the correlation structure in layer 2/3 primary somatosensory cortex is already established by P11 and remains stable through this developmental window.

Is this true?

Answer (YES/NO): NO